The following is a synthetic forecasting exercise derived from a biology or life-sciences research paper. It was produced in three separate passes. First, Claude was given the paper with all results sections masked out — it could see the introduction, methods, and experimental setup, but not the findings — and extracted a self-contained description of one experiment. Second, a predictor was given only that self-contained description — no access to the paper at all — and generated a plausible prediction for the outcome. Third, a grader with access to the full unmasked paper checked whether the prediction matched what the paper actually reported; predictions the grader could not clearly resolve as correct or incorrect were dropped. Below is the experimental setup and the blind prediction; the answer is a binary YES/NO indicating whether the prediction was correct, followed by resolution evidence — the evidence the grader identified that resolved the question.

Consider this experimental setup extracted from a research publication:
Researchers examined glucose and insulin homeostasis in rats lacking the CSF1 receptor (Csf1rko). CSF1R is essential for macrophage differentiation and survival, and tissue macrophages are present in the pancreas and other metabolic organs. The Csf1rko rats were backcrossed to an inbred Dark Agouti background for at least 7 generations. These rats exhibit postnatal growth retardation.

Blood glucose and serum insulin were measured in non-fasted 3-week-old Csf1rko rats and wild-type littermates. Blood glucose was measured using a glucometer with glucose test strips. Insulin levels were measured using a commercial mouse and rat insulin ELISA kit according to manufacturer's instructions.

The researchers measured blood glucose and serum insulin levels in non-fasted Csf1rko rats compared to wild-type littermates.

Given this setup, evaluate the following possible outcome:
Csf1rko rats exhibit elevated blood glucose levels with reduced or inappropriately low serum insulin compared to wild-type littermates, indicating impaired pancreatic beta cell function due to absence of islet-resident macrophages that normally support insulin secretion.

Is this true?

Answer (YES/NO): NO